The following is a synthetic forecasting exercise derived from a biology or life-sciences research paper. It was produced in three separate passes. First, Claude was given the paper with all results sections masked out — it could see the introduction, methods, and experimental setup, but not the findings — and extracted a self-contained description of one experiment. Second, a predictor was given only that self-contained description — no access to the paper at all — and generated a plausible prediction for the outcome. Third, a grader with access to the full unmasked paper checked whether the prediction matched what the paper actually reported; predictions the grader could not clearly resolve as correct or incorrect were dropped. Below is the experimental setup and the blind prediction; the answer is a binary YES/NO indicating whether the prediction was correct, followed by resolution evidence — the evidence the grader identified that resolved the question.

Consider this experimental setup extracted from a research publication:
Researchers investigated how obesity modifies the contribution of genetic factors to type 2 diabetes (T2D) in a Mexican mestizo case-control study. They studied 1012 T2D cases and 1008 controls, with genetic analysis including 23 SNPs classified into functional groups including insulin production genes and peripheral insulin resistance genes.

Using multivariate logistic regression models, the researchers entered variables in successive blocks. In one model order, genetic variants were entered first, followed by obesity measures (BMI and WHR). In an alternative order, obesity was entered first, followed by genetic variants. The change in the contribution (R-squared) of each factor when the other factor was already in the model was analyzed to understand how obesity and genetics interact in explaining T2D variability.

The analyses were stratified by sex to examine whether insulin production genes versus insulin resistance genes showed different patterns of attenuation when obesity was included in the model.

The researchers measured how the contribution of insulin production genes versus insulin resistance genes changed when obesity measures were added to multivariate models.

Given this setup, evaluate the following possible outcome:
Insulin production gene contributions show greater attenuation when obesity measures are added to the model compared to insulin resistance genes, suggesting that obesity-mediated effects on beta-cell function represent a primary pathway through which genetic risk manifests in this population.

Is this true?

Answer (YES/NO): YES